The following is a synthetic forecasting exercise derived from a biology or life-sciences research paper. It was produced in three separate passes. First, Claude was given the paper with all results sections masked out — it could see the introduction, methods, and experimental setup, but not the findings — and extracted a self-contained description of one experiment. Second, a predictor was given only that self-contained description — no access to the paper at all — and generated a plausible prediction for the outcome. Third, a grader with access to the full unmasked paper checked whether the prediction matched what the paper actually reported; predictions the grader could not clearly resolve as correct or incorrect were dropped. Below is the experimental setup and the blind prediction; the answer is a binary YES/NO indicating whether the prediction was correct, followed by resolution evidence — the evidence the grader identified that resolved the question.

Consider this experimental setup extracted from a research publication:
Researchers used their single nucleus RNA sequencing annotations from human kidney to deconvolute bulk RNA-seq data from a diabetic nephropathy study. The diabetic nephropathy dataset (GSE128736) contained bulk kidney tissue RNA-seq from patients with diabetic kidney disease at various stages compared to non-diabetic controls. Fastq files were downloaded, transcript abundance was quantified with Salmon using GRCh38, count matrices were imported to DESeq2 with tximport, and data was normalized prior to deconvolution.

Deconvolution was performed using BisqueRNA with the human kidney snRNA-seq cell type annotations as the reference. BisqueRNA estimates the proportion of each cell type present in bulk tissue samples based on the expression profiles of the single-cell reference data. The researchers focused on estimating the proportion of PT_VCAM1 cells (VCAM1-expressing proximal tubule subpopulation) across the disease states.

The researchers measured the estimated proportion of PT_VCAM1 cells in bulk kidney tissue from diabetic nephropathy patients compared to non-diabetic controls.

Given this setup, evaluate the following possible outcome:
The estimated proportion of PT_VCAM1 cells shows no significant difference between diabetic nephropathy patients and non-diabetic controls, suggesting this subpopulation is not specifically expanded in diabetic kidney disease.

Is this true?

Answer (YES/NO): NO